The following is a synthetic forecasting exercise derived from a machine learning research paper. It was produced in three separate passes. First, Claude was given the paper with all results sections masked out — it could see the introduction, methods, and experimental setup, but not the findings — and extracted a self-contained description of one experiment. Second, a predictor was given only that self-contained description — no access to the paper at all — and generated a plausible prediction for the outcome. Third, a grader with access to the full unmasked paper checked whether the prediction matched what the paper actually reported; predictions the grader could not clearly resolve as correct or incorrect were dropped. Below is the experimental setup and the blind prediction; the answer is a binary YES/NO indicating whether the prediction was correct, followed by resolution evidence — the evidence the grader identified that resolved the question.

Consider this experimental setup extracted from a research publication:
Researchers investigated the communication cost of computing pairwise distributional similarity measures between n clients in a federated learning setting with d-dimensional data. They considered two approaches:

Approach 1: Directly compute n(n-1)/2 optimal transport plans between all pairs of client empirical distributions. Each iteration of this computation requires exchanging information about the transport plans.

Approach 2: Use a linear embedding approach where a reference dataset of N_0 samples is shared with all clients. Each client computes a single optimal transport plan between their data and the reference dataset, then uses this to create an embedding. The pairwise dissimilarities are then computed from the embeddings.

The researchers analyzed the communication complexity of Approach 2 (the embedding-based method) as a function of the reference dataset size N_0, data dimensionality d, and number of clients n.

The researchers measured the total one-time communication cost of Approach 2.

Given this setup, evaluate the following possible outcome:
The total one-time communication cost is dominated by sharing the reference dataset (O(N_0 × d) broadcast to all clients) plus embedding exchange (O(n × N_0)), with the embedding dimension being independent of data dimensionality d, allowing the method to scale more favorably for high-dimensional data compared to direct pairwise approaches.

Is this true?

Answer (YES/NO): NO